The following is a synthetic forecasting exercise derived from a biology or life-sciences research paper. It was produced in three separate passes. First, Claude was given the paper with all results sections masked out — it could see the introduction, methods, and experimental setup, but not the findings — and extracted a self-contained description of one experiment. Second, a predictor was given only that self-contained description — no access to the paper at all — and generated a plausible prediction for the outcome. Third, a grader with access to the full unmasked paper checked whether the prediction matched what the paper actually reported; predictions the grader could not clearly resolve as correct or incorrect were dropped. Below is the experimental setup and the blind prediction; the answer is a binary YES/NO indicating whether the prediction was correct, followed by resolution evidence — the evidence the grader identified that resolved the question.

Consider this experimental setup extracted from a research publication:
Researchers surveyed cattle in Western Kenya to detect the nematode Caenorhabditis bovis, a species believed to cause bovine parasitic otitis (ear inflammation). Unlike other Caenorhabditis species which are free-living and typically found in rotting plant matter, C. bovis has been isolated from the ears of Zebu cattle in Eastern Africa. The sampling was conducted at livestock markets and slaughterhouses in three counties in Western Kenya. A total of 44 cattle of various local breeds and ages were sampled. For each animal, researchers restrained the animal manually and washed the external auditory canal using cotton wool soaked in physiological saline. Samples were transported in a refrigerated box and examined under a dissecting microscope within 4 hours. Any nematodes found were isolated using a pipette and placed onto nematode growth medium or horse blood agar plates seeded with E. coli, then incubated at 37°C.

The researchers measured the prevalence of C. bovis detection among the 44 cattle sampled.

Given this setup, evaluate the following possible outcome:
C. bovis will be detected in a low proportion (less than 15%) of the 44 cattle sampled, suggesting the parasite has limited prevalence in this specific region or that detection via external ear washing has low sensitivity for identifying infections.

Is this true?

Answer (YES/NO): YES